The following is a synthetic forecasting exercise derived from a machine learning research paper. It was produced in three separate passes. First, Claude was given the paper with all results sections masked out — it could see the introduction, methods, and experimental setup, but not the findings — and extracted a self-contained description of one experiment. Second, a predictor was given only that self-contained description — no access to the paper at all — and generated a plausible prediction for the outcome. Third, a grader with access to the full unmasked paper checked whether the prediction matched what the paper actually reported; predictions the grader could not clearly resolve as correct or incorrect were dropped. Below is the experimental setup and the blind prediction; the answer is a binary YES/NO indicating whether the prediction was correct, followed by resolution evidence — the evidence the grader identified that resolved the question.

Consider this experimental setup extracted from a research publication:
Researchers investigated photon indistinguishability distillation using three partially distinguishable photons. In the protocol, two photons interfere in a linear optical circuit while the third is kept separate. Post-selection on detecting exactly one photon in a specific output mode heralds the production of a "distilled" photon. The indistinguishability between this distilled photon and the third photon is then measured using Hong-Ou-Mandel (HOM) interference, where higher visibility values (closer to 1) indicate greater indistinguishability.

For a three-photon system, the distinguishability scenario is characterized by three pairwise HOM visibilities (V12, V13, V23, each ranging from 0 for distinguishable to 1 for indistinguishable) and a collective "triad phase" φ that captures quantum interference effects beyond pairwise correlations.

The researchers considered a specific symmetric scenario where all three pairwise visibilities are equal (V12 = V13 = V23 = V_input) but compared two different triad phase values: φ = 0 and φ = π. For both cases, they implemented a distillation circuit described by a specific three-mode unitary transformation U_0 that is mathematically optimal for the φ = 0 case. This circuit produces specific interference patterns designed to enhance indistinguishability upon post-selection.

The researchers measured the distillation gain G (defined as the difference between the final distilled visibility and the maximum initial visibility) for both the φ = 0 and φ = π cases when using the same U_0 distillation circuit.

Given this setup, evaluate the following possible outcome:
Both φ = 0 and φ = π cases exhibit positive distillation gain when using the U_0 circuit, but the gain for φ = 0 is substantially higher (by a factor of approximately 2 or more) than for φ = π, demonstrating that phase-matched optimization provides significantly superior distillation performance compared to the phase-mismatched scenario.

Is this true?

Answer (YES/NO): NO